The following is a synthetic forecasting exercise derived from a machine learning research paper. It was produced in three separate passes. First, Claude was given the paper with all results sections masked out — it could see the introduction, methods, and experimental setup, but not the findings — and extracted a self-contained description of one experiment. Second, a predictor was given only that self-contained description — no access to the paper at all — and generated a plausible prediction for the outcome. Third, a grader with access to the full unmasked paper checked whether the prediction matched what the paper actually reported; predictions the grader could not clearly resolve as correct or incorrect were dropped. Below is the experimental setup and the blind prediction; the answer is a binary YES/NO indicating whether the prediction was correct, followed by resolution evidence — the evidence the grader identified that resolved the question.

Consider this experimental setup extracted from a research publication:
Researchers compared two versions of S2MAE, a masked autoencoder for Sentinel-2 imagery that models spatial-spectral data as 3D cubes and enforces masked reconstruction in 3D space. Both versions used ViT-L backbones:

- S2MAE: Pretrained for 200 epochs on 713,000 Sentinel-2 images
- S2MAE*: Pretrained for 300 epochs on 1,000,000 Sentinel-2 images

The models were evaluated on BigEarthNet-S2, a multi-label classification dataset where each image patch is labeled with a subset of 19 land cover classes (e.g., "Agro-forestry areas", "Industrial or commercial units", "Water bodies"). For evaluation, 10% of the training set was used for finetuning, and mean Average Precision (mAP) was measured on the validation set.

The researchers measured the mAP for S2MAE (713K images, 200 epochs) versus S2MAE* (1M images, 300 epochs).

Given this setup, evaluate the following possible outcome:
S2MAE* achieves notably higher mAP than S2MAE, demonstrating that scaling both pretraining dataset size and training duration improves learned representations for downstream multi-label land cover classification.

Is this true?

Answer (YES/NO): YES